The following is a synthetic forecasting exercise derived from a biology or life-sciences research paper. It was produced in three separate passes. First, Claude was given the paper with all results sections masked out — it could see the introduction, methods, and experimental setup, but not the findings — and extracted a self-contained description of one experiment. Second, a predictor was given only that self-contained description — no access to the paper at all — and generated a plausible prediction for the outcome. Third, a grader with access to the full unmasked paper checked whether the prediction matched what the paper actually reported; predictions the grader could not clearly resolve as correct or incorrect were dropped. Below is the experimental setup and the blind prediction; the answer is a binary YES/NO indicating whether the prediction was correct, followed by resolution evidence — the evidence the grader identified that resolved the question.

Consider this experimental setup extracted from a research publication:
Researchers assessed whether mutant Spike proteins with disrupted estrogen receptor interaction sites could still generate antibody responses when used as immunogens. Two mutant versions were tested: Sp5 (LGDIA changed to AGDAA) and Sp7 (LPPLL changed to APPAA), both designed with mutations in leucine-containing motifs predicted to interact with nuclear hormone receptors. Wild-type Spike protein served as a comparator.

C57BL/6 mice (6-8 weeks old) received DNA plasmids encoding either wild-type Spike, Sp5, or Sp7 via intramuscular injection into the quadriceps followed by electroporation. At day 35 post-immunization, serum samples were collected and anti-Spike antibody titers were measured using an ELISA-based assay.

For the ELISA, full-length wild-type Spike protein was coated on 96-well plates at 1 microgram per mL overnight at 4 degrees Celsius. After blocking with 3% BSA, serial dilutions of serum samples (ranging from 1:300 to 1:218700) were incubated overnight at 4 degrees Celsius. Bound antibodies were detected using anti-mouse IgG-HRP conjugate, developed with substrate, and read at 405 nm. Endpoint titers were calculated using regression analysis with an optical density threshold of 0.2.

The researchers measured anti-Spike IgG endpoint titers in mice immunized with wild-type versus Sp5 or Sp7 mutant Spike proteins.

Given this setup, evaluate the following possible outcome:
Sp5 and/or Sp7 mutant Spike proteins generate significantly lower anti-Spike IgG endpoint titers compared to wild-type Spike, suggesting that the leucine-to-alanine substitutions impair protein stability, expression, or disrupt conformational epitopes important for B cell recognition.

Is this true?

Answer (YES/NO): NO